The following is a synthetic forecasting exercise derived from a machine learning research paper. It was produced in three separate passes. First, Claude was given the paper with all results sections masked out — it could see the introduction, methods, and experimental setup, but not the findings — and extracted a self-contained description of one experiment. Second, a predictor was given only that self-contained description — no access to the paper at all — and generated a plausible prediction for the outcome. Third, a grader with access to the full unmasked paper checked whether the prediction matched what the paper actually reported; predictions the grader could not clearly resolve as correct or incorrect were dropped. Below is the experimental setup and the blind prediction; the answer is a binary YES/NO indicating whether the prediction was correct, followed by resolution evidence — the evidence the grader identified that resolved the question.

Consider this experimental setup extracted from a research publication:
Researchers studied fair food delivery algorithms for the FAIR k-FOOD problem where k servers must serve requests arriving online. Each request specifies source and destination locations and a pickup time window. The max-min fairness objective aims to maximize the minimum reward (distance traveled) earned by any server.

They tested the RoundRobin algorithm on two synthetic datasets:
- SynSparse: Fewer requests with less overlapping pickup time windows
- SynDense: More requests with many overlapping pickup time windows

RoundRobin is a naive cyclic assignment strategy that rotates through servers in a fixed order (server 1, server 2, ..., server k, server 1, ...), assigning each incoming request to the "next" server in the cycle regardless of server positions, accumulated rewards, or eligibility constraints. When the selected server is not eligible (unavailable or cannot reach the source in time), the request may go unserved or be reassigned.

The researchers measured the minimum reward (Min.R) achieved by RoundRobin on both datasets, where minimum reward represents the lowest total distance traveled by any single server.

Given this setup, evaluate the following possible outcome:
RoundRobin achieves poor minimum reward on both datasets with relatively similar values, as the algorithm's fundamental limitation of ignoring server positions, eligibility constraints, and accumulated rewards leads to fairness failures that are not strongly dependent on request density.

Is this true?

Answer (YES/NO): YES